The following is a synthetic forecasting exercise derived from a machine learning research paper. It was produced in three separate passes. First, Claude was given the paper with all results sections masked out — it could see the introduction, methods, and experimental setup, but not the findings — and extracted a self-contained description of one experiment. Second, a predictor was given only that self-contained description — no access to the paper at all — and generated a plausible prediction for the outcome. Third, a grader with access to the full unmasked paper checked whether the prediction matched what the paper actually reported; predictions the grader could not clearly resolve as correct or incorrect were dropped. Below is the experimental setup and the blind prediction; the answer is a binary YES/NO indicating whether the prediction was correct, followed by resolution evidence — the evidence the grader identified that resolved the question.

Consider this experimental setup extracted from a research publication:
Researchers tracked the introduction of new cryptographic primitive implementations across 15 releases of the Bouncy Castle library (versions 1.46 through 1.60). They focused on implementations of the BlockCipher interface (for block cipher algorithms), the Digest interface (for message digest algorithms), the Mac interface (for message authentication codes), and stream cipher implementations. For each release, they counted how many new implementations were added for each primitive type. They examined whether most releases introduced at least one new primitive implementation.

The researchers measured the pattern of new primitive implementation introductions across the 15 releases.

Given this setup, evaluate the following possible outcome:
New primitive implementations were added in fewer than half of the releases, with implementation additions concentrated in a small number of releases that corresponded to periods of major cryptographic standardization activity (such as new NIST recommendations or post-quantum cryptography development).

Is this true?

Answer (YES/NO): NO